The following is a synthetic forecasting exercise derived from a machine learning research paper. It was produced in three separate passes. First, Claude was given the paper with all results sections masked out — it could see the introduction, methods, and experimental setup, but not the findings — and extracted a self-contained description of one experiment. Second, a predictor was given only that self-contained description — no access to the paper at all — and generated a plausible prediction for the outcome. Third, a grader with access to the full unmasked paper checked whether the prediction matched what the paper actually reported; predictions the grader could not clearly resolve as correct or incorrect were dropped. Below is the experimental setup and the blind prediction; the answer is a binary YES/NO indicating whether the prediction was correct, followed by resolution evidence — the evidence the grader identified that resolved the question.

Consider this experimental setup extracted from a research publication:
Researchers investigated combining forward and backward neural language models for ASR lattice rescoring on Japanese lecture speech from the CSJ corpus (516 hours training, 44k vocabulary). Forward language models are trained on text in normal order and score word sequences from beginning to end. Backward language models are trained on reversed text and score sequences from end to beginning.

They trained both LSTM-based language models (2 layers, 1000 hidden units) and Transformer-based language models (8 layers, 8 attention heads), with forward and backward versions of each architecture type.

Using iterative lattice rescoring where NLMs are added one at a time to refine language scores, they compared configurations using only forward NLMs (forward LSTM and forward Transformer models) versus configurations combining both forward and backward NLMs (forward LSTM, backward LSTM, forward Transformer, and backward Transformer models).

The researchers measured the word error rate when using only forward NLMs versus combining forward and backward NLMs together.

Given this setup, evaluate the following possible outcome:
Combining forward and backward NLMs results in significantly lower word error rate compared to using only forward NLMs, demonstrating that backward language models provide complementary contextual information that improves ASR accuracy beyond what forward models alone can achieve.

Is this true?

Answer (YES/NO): YES